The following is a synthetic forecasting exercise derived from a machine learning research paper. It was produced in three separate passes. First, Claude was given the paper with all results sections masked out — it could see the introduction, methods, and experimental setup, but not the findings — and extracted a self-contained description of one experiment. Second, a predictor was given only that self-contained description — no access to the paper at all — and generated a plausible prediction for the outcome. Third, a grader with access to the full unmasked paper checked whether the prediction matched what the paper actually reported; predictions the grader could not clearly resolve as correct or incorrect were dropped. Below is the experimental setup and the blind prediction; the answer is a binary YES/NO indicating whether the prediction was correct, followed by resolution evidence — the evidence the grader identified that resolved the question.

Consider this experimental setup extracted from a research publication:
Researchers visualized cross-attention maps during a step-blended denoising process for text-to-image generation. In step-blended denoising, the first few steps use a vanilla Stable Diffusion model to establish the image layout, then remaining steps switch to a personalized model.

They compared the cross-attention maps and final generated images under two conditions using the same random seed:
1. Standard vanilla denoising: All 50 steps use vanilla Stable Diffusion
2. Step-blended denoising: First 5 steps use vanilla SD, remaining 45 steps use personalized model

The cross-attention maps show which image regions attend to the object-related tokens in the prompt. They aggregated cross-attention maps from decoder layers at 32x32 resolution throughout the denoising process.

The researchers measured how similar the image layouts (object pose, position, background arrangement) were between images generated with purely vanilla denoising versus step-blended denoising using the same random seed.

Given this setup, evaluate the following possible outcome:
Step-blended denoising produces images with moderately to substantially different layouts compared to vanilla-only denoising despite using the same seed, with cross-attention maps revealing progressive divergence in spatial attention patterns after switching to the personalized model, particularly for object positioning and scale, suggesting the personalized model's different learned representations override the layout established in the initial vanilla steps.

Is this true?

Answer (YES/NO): NO